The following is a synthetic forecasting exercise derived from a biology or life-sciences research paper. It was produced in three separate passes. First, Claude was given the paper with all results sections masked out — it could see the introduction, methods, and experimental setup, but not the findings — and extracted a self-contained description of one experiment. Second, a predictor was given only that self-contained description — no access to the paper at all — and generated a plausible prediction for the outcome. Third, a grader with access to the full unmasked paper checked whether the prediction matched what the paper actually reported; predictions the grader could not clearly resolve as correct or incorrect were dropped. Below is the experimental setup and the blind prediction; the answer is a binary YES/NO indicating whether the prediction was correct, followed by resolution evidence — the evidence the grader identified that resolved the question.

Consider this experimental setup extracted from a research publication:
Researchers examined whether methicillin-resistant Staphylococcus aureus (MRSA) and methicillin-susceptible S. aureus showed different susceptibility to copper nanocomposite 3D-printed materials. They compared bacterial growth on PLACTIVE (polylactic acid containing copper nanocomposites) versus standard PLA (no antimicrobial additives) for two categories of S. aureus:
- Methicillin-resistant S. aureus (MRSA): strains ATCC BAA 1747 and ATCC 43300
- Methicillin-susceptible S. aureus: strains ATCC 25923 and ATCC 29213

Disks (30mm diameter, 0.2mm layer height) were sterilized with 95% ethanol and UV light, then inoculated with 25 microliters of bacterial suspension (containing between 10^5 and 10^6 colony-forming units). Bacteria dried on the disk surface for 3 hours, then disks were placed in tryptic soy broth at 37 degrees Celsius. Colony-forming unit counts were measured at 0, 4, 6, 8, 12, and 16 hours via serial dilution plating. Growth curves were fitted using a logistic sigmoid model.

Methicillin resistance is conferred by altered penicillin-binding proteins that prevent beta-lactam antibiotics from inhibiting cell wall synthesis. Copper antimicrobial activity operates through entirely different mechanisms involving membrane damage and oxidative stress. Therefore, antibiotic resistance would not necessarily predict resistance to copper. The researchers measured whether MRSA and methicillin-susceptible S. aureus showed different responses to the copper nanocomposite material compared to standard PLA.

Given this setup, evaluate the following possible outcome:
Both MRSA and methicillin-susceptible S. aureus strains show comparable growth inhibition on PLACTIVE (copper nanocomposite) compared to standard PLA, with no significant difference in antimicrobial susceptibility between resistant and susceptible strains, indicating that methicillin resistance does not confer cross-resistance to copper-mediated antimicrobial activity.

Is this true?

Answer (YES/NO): NO